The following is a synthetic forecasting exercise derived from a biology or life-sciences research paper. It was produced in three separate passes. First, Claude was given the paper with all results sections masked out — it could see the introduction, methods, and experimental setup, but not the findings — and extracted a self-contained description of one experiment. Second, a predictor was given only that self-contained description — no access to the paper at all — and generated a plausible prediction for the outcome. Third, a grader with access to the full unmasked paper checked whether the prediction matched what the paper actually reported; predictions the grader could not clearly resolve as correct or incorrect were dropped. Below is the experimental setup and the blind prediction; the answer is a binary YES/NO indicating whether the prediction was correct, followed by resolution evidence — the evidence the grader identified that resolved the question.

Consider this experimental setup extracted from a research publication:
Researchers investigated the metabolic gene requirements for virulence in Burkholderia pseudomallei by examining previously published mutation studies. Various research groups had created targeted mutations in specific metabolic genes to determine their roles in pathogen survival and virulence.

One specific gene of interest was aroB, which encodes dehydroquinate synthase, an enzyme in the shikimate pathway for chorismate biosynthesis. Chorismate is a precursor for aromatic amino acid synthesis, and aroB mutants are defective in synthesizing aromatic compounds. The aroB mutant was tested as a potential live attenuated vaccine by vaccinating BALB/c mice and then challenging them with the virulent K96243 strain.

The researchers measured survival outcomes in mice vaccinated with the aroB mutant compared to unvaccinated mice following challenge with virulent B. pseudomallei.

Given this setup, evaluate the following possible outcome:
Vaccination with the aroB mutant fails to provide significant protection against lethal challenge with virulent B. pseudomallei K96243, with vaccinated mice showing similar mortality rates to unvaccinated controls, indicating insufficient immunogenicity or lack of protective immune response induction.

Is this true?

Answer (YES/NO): YES